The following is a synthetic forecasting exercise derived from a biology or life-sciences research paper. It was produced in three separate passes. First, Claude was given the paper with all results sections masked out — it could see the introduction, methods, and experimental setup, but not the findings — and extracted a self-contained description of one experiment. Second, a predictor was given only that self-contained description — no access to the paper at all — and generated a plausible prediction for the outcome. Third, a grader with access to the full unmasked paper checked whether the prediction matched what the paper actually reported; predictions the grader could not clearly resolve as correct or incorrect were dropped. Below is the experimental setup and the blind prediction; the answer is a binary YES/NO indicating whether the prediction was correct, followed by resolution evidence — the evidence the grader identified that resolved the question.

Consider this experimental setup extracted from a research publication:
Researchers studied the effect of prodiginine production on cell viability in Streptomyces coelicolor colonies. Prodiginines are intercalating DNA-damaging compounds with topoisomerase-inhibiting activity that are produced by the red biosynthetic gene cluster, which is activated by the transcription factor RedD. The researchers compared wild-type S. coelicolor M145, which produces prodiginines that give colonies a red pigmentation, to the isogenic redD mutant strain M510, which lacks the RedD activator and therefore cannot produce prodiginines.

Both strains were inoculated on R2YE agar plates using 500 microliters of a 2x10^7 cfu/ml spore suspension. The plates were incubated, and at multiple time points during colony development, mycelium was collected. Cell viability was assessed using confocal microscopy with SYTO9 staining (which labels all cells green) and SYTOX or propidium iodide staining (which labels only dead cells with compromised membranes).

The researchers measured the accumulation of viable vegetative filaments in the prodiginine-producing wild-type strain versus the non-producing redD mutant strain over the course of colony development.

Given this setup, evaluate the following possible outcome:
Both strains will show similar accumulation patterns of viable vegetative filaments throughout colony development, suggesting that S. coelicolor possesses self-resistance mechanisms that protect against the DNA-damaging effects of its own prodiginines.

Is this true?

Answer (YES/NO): NO